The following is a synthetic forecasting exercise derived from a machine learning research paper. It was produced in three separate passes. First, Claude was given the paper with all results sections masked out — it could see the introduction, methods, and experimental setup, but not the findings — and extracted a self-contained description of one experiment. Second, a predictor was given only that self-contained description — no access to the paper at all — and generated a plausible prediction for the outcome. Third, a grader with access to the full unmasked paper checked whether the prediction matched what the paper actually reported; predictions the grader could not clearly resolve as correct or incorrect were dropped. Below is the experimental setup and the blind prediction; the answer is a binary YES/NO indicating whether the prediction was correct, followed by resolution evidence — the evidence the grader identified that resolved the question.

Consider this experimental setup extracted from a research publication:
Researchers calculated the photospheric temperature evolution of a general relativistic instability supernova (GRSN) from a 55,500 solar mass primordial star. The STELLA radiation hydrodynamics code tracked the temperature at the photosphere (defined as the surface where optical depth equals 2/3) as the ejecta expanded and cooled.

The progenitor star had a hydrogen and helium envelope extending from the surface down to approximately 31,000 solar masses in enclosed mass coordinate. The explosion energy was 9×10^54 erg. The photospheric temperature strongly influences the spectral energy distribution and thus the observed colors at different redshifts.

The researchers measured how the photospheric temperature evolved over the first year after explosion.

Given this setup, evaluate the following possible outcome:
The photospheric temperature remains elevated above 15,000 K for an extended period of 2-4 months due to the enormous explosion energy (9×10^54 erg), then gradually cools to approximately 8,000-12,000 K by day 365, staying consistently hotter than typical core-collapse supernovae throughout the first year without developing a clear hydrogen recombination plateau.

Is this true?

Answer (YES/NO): NO